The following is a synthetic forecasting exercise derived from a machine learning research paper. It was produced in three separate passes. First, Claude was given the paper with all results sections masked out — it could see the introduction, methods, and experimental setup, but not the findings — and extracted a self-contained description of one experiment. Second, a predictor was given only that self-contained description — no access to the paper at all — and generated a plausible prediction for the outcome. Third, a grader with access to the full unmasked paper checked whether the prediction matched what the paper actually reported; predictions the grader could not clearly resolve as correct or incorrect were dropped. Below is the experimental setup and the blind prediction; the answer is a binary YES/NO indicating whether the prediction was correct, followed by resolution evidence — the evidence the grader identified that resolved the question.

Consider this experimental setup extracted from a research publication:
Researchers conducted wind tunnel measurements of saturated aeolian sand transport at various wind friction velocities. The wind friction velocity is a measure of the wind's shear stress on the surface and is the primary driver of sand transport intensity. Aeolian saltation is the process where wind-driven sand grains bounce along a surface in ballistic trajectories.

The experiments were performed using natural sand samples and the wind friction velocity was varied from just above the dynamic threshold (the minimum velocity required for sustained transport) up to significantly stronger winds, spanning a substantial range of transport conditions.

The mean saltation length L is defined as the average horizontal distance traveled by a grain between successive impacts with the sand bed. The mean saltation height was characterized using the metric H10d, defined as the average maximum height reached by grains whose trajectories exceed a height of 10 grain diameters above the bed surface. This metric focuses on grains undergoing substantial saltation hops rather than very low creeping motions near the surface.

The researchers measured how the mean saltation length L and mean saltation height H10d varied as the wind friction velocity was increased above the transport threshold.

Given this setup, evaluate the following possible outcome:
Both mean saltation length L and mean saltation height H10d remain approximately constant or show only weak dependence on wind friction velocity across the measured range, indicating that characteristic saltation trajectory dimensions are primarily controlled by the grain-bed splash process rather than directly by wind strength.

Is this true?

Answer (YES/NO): NO